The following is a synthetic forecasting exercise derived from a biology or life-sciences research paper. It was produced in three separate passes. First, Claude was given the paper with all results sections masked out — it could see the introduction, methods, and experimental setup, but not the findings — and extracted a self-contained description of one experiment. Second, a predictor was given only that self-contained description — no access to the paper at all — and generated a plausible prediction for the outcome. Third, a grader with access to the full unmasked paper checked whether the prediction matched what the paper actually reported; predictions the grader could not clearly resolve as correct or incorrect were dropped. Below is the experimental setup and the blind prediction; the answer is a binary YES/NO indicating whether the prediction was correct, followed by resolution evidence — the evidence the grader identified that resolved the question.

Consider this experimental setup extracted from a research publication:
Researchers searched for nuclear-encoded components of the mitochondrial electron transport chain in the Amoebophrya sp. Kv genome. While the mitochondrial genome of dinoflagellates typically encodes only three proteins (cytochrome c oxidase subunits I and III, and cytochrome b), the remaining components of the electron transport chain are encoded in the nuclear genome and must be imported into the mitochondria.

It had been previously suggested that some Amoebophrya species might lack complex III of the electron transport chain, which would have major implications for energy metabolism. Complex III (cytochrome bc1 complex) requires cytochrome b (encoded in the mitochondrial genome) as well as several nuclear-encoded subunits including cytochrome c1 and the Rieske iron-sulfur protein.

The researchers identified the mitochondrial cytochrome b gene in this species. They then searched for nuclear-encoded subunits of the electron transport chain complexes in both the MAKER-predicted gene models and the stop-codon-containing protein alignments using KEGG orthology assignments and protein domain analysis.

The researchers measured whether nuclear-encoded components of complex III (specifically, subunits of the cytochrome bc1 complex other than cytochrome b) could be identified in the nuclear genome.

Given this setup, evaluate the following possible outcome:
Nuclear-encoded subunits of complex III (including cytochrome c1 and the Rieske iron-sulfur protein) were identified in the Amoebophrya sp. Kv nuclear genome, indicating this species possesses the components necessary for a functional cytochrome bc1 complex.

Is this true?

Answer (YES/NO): YES